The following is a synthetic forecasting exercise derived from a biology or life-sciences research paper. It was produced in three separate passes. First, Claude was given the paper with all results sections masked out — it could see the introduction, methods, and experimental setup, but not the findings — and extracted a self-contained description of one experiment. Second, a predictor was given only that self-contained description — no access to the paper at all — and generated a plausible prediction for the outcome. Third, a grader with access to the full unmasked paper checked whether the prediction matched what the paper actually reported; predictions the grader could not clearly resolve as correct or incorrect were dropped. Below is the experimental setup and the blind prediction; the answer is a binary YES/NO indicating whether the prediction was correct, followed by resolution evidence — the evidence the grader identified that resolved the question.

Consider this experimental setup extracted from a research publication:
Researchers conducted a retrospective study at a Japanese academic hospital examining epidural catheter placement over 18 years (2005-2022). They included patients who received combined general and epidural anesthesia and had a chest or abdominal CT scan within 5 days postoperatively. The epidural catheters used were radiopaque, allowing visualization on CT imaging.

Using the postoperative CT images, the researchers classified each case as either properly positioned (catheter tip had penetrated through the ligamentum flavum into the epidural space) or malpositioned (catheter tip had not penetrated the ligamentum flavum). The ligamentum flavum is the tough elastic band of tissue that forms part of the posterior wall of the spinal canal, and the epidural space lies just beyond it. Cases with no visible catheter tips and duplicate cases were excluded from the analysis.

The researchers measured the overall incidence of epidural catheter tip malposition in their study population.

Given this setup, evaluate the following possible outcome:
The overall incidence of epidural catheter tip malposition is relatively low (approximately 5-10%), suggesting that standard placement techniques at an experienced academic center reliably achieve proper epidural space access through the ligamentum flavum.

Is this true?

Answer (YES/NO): NO